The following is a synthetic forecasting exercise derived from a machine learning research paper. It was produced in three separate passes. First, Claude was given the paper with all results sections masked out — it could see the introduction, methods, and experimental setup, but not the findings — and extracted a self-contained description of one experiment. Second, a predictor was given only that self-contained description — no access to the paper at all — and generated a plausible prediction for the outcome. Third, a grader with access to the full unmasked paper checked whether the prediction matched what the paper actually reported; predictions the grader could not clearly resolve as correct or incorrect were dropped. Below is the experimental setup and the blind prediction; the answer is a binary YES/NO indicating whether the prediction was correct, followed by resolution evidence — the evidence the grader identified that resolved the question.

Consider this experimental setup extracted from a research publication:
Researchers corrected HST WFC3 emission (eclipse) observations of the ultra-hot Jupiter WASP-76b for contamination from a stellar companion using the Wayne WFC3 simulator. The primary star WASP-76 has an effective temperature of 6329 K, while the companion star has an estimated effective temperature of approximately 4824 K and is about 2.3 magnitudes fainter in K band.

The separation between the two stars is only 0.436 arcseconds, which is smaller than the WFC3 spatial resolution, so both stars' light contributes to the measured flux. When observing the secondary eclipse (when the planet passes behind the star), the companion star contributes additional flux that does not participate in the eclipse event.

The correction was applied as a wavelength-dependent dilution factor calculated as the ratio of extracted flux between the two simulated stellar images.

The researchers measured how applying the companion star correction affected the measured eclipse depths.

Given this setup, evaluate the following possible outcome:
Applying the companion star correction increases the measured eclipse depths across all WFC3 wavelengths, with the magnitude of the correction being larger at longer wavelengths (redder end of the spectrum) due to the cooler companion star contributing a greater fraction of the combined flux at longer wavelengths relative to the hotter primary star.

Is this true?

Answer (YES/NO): YES